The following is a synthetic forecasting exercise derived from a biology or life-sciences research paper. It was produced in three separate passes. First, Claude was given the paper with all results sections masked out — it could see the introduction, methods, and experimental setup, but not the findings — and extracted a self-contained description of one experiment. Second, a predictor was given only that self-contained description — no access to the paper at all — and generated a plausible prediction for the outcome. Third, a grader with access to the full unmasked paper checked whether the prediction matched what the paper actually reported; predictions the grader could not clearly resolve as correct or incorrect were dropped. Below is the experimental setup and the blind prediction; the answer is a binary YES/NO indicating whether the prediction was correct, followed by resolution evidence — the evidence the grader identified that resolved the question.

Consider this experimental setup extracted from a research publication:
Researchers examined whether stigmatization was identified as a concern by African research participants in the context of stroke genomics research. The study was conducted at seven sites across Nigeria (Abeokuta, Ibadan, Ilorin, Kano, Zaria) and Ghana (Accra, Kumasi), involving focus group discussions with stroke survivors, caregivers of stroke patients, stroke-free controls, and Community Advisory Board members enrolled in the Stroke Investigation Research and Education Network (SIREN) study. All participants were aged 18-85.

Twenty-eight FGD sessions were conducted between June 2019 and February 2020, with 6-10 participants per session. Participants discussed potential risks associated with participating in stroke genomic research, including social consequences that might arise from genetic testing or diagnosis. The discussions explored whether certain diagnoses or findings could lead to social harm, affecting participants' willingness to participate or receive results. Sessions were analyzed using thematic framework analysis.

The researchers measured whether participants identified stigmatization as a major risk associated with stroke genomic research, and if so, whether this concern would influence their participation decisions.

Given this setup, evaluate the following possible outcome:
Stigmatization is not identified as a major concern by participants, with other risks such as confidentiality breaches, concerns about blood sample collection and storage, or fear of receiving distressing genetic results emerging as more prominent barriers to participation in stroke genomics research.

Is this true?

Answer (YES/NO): NO